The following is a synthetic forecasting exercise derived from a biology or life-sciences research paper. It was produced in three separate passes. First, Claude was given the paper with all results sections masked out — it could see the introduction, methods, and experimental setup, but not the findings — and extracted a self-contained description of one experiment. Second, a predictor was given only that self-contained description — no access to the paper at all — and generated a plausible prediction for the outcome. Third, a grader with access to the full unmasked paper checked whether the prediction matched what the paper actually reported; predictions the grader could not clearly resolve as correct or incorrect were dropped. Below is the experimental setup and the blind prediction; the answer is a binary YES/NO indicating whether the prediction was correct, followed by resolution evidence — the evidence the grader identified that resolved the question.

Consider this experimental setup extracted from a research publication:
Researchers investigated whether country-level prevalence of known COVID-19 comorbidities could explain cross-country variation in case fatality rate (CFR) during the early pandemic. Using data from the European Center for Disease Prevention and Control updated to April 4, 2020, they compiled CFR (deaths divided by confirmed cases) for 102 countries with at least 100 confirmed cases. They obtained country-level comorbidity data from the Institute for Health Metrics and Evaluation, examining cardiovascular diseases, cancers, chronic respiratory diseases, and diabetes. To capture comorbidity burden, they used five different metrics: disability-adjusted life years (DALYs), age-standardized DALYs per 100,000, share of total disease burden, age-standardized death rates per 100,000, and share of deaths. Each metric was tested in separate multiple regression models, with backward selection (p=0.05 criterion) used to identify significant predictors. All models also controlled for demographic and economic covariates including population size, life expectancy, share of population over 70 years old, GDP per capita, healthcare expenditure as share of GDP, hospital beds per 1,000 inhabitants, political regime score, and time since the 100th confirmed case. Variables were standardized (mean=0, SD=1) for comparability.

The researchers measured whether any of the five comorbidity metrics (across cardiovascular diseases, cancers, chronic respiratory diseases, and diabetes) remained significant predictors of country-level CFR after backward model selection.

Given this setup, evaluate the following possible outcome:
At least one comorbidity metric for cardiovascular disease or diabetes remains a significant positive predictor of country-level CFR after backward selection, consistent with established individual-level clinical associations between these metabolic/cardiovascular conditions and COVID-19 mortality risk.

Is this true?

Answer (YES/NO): YES